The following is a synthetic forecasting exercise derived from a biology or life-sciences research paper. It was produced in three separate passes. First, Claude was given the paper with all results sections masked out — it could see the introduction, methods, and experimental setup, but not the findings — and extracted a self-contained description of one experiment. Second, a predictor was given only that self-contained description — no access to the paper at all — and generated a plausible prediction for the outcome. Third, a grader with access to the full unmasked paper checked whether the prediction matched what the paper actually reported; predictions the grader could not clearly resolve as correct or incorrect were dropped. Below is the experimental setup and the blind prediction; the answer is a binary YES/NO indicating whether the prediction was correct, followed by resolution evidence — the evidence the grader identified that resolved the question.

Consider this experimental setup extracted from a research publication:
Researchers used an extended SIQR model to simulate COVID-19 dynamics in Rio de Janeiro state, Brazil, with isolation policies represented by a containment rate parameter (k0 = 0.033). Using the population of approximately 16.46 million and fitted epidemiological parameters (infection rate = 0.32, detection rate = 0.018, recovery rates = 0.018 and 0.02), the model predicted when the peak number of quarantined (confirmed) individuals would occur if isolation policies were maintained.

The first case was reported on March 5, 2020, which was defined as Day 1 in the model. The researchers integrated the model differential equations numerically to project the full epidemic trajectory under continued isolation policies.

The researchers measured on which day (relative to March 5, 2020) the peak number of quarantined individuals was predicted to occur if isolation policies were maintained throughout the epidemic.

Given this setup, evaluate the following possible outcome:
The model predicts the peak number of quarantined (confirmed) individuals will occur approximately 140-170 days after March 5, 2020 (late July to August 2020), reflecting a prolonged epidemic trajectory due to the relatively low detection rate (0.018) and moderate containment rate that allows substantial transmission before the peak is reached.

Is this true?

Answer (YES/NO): NO